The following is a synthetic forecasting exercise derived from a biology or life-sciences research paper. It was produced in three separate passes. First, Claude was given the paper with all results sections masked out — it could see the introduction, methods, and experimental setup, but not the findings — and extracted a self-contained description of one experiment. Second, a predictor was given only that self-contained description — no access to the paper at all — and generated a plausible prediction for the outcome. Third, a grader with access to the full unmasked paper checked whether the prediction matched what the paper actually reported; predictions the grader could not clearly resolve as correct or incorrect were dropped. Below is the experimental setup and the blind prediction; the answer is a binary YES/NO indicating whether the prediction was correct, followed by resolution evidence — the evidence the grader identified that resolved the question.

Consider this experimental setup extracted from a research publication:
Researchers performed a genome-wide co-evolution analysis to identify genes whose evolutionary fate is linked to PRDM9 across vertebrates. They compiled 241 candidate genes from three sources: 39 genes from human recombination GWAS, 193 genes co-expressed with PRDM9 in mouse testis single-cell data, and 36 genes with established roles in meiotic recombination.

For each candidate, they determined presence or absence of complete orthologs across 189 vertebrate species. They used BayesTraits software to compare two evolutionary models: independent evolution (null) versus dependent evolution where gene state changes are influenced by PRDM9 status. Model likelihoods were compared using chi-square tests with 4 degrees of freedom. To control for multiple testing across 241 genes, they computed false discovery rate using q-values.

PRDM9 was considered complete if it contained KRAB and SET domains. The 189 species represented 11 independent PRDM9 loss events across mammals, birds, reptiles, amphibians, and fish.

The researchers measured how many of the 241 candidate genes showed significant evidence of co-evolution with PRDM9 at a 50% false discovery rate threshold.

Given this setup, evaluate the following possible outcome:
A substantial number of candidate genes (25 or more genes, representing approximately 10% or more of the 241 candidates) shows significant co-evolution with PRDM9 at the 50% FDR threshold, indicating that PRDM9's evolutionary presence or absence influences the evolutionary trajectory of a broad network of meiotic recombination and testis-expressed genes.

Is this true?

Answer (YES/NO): NO